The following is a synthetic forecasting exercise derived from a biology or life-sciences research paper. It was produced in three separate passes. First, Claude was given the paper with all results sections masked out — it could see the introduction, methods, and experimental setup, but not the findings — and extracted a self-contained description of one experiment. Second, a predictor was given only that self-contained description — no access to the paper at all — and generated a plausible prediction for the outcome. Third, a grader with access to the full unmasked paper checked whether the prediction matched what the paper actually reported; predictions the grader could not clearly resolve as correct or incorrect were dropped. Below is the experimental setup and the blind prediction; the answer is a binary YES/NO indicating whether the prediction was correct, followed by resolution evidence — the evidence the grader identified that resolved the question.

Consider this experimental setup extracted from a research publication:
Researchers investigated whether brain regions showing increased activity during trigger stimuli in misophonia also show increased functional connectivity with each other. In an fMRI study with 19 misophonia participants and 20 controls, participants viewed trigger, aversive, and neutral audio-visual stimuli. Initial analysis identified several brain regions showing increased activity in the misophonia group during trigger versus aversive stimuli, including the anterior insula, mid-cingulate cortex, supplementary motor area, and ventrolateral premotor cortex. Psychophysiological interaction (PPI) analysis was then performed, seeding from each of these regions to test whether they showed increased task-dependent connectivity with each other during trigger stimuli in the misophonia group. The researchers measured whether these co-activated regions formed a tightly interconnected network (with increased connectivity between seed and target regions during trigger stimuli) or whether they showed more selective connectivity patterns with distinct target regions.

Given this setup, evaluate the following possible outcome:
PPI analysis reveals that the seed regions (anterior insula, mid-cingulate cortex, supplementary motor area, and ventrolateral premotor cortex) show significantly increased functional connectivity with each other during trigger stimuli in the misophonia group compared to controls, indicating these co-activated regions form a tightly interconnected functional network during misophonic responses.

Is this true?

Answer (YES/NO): NO